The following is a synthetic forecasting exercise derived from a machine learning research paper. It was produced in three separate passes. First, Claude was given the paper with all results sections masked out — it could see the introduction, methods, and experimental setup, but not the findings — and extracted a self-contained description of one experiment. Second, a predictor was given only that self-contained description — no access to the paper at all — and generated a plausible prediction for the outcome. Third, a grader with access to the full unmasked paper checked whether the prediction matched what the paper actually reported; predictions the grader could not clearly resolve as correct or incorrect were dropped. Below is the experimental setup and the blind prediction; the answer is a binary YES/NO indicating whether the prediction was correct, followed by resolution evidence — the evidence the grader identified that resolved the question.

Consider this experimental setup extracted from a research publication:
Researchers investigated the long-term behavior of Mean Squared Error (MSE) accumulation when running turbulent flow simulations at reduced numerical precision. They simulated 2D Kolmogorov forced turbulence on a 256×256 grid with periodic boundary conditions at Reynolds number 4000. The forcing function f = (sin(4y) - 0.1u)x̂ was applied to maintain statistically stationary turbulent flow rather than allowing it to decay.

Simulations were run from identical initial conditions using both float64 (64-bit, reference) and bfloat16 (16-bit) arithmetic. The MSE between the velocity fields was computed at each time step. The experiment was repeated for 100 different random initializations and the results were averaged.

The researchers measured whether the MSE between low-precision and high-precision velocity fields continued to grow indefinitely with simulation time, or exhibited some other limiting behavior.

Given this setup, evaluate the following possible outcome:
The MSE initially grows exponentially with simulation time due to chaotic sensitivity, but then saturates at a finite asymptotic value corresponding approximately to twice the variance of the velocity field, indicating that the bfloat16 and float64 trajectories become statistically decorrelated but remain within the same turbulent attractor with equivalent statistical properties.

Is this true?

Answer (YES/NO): NO